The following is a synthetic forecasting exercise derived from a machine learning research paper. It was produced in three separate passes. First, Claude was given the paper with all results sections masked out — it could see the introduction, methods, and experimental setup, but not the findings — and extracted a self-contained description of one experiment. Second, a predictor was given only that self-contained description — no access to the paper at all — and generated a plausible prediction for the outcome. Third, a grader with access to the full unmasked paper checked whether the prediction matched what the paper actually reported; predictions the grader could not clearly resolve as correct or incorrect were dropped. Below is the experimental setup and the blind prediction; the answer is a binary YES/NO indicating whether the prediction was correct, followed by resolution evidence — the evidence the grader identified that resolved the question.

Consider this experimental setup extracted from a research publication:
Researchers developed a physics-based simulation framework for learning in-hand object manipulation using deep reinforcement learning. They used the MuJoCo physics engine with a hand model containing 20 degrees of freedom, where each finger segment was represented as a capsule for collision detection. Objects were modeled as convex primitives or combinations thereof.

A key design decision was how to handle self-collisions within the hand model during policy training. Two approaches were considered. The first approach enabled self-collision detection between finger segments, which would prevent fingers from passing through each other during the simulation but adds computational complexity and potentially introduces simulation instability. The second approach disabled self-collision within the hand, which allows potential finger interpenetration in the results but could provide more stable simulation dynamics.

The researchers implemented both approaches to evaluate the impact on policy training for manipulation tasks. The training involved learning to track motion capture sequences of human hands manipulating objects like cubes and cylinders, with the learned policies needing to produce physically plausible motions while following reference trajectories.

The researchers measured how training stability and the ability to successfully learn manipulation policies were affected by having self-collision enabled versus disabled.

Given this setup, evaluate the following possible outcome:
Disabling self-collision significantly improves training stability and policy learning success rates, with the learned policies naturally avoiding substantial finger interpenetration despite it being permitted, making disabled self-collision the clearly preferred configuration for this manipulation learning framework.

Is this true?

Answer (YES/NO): NO